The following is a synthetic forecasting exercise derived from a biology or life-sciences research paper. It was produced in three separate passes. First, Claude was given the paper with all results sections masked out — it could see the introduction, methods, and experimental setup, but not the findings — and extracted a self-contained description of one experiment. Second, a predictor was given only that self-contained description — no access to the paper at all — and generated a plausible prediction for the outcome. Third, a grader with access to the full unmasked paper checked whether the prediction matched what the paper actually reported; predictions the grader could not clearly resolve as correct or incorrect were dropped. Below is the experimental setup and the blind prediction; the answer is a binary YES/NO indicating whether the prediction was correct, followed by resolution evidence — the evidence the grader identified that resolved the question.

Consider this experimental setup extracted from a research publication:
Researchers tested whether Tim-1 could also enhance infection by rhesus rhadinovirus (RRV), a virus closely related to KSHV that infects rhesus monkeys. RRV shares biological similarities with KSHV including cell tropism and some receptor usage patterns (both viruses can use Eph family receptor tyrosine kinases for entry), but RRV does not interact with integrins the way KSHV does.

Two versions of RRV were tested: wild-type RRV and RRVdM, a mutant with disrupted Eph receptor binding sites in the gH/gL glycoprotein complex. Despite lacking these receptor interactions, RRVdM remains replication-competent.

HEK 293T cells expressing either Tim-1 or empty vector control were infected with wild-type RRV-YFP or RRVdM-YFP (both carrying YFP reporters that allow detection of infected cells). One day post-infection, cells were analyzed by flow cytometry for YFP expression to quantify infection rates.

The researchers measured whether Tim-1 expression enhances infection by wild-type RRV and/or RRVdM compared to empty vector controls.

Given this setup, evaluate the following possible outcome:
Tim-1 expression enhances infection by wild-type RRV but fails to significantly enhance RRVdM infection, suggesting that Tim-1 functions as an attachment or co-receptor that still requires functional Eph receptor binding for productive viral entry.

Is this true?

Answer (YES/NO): NO